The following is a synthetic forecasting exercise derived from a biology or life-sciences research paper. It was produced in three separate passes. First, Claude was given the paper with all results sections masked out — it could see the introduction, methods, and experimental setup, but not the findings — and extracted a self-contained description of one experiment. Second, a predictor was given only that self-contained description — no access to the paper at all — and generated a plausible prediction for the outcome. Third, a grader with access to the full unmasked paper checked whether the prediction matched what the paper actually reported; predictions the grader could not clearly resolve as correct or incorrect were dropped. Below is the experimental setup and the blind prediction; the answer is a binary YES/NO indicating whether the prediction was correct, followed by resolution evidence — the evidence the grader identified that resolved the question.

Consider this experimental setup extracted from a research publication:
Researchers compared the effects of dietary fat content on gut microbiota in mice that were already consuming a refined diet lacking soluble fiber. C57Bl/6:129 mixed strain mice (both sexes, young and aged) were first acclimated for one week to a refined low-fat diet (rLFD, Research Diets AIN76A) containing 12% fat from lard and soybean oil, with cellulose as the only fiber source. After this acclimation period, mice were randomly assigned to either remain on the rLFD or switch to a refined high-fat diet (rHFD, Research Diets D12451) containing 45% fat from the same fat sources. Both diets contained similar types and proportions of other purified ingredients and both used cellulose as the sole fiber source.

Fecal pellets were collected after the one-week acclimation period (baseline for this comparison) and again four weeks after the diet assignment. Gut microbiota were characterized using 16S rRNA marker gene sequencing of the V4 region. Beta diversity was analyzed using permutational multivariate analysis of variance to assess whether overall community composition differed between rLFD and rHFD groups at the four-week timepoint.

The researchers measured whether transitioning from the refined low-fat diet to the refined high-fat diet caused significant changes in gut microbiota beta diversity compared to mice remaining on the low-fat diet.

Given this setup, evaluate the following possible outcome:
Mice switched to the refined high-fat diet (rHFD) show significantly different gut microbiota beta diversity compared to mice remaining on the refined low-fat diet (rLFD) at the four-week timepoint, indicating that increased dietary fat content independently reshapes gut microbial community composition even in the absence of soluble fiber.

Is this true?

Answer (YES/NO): NO